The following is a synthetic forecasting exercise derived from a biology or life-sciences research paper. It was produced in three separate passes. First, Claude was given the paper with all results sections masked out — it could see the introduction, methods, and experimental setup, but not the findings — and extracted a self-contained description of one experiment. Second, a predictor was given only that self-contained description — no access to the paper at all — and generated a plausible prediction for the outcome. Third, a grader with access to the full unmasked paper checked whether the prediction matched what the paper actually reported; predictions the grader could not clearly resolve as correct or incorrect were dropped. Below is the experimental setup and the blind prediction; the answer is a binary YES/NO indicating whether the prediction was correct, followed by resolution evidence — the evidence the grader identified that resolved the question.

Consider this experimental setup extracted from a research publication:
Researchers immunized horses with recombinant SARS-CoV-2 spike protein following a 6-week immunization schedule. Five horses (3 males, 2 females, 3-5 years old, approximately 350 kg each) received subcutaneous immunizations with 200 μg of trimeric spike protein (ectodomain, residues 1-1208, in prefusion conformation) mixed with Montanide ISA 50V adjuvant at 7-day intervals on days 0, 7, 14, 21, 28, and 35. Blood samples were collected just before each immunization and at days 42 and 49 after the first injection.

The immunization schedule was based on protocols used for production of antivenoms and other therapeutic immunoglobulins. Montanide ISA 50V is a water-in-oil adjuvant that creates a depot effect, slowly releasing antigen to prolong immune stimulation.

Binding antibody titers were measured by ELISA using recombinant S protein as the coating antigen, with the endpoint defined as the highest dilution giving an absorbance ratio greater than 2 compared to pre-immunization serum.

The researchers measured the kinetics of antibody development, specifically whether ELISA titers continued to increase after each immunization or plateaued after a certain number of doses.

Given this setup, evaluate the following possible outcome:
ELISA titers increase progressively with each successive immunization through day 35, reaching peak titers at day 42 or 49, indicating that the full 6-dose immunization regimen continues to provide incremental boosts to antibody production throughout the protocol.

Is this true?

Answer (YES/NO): YES